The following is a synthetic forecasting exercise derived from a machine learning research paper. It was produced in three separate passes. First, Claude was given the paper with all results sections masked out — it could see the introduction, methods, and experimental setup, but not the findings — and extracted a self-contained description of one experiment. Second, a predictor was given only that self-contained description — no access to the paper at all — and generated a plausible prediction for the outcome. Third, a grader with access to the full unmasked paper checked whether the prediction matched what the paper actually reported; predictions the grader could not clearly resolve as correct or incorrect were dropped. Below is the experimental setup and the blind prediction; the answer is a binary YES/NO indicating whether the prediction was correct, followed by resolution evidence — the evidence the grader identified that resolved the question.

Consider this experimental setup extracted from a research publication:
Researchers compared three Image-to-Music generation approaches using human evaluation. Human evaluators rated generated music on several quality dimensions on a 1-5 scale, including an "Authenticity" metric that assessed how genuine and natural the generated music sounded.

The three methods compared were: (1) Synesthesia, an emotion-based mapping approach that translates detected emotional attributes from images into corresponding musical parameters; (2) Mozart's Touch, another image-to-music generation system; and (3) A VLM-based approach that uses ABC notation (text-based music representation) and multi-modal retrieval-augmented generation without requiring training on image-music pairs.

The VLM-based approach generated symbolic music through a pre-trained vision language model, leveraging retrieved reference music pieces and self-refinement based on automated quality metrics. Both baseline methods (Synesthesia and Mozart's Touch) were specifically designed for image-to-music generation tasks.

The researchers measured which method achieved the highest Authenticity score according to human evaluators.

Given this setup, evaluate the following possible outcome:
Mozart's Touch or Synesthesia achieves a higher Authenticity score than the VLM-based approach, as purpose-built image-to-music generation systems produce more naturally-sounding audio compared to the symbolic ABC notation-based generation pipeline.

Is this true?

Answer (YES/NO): YES